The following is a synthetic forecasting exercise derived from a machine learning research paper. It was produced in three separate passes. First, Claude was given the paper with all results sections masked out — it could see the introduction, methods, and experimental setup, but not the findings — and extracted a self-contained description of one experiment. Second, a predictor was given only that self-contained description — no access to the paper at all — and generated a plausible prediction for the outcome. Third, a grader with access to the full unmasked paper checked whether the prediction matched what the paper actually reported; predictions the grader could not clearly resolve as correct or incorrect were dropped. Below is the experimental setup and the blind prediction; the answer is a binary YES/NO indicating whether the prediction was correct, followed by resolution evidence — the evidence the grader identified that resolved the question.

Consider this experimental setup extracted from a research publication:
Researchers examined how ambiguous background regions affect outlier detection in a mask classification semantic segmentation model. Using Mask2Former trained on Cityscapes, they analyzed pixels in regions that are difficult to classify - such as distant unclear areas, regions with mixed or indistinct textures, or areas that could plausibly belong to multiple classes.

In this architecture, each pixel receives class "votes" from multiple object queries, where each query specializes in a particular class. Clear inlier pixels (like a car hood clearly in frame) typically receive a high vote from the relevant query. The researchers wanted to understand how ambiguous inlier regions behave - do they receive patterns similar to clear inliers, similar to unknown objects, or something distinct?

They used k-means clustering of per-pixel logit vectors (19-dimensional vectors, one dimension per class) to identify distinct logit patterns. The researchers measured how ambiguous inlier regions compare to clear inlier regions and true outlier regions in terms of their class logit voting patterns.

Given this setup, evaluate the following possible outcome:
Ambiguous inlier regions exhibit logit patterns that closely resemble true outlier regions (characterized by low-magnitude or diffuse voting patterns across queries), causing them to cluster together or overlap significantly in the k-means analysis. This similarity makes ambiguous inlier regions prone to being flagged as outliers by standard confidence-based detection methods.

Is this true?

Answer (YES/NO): NO